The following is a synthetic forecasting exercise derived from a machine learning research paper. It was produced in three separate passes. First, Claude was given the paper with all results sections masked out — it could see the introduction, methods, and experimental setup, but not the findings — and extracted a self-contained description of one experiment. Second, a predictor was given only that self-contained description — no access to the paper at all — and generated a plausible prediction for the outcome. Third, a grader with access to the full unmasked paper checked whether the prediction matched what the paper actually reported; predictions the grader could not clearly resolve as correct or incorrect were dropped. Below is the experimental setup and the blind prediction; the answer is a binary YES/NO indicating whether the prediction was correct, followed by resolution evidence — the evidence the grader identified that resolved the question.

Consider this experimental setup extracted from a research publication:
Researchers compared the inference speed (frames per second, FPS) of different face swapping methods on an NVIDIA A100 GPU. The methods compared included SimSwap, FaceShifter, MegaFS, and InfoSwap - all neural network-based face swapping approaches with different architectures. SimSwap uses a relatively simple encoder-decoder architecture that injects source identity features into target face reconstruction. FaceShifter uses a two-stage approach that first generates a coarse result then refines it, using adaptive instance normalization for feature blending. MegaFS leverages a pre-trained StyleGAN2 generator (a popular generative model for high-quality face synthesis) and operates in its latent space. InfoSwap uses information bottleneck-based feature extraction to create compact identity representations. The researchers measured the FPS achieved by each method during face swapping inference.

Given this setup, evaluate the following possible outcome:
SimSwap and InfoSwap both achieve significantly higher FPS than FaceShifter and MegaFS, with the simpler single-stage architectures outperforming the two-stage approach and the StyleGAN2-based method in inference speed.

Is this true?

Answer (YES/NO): NO